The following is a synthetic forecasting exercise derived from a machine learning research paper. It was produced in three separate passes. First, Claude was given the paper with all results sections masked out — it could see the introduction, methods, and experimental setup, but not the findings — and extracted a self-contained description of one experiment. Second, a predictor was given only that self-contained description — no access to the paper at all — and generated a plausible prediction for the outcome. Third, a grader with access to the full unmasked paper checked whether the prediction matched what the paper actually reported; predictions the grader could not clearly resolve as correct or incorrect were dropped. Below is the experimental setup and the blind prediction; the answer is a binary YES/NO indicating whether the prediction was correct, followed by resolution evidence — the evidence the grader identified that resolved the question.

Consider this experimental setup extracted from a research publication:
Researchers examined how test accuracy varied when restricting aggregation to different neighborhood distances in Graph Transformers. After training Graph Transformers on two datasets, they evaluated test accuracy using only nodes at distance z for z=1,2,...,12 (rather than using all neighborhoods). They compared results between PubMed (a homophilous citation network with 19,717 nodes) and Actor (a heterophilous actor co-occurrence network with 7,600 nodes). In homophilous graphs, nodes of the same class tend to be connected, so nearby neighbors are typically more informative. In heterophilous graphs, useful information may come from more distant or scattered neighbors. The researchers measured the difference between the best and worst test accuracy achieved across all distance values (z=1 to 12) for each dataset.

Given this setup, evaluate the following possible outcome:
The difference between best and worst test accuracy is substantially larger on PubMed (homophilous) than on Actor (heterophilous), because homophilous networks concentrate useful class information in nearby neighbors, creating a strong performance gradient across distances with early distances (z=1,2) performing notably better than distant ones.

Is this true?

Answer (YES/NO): YES